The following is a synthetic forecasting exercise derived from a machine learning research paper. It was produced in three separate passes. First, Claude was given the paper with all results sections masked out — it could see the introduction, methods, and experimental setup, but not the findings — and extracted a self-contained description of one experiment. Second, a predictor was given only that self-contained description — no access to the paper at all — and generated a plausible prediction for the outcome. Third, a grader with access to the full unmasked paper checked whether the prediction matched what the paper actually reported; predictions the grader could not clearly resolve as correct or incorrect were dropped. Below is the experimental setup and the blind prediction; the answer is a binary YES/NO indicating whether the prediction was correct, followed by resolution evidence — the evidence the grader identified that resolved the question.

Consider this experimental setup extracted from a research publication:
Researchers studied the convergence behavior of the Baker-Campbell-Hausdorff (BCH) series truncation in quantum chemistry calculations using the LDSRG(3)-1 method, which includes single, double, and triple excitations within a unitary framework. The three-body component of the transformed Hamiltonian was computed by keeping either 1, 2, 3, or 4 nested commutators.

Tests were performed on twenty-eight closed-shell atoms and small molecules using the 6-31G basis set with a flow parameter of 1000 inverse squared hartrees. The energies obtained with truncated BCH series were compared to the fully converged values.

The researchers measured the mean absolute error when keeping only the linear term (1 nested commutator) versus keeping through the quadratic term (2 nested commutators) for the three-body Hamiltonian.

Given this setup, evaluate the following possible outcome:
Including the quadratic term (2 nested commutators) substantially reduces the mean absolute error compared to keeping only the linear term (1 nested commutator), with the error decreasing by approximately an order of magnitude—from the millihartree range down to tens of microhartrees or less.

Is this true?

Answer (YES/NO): NO